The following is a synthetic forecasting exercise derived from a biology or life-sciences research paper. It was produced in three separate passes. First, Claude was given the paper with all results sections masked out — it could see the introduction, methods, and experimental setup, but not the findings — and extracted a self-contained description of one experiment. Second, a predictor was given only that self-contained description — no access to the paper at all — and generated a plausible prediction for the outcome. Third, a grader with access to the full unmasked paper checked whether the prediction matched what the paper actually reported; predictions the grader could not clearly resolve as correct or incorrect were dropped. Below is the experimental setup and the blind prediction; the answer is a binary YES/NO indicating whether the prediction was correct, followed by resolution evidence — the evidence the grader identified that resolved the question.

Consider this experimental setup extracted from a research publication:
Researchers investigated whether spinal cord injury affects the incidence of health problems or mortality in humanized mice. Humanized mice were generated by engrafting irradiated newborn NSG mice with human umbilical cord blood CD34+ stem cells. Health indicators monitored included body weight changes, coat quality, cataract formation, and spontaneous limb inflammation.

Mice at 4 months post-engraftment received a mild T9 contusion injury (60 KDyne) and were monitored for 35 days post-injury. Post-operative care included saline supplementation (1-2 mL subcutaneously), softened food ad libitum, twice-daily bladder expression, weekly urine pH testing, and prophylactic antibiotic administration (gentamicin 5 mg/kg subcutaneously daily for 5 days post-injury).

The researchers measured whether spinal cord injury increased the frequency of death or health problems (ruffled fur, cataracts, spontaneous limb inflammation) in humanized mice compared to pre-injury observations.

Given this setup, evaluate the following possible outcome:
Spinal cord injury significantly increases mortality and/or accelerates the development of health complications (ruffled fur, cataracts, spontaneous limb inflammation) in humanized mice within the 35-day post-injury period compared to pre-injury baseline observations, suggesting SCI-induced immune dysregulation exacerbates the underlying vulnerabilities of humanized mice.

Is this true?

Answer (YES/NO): NO